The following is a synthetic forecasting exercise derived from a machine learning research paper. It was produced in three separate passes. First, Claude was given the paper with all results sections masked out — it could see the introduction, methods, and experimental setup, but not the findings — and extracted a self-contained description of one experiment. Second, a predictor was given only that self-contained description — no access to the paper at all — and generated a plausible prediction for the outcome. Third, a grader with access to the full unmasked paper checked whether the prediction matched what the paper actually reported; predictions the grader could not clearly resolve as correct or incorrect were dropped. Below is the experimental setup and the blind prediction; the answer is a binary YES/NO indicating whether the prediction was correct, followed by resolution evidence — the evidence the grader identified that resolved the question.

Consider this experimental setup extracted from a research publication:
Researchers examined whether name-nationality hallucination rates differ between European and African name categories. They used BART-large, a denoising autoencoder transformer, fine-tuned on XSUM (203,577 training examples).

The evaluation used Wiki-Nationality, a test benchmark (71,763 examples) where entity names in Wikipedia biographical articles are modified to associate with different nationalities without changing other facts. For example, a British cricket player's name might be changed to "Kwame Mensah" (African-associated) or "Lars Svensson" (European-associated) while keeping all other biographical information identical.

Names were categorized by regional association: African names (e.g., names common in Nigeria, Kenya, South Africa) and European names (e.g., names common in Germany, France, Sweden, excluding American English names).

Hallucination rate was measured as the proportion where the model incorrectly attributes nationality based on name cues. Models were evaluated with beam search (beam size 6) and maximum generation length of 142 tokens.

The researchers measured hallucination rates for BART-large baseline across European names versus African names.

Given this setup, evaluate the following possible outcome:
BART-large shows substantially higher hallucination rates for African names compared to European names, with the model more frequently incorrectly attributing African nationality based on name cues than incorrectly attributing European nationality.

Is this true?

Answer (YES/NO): NO